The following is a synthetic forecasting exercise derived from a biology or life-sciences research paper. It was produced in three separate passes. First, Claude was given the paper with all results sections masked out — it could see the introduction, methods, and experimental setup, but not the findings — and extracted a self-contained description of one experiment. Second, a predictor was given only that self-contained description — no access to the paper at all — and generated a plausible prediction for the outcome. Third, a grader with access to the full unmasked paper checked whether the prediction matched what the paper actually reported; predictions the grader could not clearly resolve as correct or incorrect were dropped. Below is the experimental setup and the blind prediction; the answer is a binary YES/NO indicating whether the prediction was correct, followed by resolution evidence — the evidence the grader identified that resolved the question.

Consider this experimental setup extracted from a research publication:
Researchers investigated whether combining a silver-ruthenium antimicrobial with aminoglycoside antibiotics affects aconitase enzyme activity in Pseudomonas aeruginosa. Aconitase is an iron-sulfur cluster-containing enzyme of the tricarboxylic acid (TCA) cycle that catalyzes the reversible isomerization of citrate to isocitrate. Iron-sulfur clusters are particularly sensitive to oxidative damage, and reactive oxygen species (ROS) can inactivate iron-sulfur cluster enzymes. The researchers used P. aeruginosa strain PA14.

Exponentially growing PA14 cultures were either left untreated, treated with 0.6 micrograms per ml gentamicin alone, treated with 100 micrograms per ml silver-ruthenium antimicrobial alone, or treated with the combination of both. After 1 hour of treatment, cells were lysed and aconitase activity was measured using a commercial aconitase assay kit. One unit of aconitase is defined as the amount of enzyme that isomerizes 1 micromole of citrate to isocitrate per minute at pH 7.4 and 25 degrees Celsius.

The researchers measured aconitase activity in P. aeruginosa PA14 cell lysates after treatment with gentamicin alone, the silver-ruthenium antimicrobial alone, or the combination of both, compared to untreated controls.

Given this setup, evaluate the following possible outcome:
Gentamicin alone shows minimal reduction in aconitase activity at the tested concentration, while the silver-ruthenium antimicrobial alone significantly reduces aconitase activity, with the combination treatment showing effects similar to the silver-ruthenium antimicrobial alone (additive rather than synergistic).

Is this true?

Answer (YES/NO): NO